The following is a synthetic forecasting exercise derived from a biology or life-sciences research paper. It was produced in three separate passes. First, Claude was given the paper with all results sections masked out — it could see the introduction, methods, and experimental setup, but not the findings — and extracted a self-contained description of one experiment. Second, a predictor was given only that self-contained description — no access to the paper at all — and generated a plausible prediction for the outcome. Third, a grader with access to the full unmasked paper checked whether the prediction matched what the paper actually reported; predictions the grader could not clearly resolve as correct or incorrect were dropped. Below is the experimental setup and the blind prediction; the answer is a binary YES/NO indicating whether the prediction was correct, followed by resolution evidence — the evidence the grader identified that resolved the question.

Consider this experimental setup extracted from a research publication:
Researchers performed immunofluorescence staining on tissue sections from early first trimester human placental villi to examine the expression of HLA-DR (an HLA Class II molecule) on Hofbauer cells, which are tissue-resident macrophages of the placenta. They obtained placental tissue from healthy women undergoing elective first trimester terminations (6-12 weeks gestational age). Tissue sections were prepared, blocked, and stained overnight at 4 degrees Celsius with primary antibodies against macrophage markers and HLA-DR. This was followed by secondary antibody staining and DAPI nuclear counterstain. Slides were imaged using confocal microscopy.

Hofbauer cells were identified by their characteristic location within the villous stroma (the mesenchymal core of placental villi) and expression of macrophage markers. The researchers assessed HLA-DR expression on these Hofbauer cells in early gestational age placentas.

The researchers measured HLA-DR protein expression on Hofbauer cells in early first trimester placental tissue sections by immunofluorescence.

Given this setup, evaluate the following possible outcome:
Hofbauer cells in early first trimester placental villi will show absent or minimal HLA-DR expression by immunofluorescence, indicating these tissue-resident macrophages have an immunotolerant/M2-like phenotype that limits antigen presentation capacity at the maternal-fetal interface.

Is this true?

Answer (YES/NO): YES